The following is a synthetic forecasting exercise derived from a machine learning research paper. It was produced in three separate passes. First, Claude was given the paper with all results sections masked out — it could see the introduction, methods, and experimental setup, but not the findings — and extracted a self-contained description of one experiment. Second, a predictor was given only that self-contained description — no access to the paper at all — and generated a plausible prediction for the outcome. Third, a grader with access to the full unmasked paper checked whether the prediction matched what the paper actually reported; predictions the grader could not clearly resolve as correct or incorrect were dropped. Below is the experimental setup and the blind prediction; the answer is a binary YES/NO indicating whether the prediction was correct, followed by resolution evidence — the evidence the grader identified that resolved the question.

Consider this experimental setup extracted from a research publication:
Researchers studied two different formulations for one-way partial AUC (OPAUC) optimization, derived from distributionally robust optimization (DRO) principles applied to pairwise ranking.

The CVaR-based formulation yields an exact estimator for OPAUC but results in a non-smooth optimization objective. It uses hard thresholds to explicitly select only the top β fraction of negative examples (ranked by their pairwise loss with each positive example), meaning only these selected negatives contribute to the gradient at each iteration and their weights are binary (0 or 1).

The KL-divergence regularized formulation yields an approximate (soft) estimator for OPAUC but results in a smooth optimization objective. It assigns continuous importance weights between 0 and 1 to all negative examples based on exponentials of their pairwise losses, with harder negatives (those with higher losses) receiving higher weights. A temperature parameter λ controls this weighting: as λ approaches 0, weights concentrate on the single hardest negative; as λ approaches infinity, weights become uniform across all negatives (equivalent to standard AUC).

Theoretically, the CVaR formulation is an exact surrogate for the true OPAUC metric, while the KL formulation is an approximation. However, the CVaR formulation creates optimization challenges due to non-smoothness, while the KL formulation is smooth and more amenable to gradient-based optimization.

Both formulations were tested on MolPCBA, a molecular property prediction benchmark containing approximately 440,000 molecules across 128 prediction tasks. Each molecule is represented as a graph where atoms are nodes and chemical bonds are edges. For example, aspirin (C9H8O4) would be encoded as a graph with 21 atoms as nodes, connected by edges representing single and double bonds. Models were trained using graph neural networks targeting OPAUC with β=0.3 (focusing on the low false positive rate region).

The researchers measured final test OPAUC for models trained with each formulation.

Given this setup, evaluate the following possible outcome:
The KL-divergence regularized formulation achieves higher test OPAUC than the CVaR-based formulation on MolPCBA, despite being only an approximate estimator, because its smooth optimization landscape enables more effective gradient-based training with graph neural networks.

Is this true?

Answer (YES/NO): YES